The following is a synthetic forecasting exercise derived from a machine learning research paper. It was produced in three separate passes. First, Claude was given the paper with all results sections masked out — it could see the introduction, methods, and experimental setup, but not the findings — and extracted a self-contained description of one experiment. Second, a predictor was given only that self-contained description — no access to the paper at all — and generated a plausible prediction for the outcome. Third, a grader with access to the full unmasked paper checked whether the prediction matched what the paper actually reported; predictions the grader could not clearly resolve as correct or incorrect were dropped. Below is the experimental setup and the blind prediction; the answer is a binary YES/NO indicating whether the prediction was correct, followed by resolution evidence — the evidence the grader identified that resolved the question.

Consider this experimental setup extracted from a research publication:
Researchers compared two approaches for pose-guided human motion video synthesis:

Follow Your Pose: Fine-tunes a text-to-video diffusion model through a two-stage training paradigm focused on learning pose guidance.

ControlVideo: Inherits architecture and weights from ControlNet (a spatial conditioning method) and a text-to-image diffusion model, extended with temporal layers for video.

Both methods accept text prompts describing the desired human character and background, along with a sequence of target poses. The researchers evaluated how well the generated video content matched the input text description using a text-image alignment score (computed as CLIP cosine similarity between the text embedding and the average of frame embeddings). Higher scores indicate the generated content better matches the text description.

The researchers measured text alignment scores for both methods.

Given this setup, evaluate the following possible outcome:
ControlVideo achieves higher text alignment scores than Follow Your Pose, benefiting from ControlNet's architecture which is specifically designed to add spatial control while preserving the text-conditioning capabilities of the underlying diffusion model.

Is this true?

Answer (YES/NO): NO